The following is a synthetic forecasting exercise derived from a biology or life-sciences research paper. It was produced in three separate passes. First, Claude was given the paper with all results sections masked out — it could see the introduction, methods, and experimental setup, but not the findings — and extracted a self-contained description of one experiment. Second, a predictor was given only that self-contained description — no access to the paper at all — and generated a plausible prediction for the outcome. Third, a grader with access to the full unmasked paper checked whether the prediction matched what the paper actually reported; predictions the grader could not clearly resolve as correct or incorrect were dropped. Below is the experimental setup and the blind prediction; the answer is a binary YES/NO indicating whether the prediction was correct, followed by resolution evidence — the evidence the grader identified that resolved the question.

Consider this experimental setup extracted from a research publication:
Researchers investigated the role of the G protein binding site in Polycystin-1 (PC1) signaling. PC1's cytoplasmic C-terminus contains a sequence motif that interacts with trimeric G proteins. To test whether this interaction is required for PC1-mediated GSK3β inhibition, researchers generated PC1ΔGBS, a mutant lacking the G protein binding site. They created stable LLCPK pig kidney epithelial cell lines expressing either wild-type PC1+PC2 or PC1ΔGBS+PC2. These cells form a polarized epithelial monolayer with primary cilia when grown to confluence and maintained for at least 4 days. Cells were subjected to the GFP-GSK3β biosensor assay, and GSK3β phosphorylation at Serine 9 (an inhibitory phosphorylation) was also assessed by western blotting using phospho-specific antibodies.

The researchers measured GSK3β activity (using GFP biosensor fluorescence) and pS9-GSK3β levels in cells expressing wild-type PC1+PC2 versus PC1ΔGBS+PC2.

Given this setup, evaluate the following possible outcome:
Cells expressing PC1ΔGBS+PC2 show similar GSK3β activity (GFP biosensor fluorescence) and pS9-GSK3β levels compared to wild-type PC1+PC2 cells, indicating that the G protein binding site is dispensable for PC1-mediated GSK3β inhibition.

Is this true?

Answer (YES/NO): NO